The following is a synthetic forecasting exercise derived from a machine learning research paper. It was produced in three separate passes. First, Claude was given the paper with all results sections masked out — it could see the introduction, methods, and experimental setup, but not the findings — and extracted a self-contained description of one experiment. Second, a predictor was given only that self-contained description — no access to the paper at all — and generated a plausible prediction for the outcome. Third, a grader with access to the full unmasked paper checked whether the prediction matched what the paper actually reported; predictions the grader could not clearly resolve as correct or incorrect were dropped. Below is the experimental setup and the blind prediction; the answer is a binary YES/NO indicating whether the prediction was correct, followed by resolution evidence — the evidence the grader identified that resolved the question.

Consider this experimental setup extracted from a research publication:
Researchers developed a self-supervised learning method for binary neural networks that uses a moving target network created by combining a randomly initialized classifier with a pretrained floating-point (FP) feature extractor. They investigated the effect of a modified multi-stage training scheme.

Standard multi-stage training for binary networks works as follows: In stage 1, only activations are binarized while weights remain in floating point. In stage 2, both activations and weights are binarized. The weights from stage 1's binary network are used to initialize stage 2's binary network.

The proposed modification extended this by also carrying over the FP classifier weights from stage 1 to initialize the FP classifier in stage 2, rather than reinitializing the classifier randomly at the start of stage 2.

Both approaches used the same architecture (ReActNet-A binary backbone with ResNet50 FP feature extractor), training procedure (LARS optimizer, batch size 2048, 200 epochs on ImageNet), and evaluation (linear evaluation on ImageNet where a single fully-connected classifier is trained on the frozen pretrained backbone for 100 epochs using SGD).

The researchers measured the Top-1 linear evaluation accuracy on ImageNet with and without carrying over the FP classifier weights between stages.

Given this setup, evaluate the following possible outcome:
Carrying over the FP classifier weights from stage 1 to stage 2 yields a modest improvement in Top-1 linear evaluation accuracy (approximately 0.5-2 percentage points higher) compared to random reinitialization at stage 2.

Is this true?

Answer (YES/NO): YES